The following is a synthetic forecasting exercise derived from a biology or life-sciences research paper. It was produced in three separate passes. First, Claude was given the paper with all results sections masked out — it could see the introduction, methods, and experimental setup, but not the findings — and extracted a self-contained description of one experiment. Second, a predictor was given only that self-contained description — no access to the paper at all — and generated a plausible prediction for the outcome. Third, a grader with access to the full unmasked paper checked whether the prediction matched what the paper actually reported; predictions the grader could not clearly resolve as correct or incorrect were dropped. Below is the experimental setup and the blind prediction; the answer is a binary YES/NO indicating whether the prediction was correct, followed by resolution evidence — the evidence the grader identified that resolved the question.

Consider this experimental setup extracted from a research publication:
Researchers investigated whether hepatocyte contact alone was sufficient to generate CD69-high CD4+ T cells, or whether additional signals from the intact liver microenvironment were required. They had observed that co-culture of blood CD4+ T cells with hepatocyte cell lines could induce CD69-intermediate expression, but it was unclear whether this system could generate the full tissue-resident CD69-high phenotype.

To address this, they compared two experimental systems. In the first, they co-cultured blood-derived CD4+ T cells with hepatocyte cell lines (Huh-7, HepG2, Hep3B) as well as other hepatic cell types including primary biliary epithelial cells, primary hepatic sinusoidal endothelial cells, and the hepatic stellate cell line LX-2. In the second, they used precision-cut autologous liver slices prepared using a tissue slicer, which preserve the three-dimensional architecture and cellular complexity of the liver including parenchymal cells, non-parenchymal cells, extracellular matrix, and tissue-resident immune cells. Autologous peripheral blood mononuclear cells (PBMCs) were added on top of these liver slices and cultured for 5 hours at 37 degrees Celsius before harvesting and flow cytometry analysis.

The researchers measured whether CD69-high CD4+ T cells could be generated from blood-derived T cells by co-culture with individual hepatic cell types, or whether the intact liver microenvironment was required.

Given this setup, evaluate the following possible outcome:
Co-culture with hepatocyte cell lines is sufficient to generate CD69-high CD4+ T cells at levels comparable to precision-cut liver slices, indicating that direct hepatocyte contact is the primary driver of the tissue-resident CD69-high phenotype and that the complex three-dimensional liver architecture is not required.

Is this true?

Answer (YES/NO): NO